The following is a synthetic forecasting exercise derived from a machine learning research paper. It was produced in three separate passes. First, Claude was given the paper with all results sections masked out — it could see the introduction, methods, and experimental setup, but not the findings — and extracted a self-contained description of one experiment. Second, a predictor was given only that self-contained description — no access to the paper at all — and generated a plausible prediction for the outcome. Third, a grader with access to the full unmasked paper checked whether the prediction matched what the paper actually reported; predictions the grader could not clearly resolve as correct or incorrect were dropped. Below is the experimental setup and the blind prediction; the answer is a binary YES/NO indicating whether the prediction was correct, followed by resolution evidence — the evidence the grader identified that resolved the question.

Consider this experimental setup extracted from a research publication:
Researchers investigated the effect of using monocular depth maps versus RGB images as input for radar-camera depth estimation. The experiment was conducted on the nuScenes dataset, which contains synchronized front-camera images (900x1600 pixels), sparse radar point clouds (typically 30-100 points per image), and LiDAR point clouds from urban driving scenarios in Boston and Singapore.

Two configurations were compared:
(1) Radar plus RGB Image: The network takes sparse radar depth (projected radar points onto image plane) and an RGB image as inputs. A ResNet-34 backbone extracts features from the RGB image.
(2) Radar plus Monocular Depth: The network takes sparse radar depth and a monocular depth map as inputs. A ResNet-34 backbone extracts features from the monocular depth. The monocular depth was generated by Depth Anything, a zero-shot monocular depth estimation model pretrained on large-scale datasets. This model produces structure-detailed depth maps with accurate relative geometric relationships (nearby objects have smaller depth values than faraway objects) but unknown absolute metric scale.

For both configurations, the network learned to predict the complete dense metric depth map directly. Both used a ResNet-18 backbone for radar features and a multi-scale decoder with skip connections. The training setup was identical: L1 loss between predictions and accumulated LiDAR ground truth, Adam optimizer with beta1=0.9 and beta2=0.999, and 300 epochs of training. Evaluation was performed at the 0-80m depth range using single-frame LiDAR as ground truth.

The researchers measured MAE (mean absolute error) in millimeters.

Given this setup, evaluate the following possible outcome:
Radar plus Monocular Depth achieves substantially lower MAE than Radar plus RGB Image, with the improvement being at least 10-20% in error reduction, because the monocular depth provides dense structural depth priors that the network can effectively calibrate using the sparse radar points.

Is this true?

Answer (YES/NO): YES